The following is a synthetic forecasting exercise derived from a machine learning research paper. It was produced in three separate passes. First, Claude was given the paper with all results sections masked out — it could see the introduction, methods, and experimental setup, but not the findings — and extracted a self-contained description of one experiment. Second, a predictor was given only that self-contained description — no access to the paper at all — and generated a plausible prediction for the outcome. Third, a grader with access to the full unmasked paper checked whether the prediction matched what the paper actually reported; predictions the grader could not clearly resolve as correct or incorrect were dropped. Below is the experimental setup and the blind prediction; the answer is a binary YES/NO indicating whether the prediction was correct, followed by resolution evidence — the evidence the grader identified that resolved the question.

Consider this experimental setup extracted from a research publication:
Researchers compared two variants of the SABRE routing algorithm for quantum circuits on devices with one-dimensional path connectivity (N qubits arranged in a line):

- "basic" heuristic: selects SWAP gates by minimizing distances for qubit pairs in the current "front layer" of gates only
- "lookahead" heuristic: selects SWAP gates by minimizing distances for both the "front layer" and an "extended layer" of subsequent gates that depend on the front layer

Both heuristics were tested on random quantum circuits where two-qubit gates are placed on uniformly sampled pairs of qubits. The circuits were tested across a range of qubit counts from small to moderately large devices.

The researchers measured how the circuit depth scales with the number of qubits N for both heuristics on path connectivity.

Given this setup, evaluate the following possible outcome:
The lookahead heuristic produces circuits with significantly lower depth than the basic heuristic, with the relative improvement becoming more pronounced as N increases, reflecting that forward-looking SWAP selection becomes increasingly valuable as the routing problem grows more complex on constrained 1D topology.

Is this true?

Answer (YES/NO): NO